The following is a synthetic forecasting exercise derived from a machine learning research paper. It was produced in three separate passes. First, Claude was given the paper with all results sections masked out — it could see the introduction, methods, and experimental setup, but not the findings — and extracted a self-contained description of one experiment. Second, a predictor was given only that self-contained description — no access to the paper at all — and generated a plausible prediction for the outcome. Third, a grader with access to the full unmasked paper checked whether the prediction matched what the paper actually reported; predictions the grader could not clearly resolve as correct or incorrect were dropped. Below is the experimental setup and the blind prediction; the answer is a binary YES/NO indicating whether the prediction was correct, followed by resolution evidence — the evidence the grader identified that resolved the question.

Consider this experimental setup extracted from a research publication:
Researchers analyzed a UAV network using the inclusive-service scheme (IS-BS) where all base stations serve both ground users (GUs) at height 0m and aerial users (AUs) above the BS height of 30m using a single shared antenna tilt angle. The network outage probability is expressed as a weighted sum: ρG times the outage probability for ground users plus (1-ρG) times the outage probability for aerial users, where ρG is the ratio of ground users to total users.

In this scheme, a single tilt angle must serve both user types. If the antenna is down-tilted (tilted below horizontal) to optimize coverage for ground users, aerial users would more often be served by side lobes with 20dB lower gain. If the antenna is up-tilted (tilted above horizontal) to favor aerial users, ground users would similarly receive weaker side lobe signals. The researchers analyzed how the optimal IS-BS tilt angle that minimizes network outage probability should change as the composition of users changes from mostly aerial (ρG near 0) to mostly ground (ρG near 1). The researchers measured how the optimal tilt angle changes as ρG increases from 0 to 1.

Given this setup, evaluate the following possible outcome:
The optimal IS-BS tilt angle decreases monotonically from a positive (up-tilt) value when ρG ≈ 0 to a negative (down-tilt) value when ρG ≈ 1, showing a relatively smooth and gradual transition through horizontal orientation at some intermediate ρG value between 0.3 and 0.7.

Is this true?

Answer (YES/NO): NO